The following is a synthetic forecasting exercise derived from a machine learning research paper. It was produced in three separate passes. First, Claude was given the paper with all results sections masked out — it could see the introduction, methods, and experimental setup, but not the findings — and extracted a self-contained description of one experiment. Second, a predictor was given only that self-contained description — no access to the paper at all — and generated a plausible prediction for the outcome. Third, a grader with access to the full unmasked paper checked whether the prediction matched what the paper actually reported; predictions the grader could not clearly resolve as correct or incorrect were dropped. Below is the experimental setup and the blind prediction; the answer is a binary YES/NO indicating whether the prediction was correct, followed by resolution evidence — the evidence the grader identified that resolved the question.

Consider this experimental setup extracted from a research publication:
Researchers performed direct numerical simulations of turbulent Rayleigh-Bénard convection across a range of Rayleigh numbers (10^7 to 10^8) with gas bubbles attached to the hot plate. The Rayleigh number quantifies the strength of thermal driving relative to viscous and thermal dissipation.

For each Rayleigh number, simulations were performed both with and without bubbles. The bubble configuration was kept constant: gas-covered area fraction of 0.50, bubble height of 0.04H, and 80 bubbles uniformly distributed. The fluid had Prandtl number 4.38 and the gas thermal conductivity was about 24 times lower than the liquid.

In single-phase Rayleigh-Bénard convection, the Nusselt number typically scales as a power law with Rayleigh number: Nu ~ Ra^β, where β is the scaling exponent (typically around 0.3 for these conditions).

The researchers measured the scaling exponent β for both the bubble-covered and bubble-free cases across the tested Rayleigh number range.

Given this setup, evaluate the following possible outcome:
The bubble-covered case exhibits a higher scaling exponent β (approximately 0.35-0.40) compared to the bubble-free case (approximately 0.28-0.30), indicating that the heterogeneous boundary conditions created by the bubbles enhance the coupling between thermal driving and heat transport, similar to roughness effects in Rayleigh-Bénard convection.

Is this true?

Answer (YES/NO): NO